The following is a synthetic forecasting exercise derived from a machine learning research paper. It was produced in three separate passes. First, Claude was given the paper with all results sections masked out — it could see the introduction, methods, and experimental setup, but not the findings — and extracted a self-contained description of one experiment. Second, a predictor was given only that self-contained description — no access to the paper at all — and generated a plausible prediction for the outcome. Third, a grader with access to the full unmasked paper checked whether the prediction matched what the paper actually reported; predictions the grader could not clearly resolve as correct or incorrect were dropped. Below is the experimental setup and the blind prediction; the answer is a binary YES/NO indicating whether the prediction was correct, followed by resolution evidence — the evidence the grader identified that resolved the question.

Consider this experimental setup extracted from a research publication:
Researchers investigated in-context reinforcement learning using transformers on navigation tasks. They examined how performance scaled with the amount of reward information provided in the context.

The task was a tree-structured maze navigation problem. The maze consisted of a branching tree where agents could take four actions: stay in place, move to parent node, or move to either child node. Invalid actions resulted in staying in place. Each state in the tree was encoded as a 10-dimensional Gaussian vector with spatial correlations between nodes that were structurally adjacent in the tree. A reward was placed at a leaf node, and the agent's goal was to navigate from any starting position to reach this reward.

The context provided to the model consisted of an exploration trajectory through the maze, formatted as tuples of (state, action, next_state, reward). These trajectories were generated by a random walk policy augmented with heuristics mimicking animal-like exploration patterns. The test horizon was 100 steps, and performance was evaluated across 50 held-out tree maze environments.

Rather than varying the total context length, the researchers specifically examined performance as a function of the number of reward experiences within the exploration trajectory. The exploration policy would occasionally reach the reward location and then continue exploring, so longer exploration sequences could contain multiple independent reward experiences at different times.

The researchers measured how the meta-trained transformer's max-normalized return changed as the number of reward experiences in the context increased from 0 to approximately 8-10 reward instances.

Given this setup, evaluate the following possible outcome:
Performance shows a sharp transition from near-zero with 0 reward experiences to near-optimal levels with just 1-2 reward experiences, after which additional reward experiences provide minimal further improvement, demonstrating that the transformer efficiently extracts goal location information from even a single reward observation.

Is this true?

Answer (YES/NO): YES